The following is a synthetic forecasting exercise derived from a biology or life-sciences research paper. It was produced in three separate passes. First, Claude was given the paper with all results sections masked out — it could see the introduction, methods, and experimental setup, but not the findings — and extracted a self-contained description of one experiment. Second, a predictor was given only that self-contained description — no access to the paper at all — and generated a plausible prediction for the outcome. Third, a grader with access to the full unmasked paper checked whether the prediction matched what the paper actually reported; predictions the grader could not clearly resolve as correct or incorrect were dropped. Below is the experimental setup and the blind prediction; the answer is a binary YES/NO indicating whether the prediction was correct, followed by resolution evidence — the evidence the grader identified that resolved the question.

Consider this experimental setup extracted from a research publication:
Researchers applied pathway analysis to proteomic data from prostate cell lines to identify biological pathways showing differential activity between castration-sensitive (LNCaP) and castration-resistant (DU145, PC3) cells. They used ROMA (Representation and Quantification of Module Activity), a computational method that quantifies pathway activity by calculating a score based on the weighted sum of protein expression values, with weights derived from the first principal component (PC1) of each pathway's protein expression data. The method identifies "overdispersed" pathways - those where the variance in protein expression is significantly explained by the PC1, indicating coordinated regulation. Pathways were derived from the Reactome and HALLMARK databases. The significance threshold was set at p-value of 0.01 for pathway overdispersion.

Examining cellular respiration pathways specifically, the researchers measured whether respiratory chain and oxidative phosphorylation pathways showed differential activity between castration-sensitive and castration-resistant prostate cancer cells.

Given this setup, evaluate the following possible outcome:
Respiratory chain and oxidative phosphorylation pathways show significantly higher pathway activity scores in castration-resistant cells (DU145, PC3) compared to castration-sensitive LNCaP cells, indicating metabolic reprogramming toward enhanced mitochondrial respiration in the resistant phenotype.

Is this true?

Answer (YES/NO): NO